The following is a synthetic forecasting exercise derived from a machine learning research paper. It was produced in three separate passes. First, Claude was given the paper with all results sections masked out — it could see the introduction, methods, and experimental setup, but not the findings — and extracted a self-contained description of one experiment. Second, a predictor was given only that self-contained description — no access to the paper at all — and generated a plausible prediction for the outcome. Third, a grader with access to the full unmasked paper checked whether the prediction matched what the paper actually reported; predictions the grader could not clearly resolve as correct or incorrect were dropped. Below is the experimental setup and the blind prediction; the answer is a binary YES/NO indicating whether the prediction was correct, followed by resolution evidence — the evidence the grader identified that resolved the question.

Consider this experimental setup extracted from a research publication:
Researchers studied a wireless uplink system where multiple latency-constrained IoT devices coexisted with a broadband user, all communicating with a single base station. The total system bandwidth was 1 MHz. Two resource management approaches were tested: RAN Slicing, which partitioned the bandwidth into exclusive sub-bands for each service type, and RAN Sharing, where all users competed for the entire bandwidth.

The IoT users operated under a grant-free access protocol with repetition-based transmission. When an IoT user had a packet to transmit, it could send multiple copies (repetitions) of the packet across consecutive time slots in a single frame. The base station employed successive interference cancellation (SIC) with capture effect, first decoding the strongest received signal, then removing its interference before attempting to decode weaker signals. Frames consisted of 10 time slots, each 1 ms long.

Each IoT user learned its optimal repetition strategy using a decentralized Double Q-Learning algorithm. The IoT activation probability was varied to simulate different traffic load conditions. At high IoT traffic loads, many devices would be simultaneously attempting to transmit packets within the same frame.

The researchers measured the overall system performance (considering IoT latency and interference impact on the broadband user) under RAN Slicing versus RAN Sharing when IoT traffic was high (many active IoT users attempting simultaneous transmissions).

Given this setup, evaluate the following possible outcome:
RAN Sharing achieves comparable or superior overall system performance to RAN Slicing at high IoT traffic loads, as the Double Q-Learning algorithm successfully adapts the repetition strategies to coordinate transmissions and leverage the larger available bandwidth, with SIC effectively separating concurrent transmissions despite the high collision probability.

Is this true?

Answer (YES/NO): NO